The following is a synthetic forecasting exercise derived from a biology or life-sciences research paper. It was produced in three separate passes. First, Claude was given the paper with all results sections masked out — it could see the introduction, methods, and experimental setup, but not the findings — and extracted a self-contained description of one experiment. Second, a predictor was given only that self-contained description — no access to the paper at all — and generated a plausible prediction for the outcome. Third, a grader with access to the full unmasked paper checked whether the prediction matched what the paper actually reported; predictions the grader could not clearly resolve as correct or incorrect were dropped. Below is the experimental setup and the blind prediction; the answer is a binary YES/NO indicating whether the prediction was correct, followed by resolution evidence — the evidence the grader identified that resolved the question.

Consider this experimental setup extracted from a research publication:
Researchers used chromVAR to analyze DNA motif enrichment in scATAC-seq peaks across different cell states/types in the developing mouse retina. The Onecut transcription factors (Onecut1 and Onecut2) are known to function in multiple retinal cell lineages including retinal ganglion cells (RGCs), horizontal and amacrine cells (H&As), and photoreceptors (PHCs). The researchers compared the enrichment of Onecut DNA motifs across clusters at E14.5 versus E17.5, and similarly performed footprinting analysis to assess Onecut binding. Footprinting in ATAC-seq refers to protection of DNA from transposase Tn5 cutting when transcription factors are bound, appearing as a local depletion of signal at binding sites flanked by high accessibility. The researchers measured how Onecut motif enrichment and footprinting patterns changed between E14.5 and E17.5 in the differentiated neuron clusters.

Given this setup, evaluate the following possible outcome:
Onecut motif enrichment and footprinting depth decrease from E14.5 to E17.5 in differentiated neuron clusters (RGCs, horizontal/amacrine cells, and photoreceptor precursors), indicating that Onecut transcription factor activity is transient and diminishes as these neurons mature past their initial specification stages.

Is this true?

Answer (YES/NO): YES